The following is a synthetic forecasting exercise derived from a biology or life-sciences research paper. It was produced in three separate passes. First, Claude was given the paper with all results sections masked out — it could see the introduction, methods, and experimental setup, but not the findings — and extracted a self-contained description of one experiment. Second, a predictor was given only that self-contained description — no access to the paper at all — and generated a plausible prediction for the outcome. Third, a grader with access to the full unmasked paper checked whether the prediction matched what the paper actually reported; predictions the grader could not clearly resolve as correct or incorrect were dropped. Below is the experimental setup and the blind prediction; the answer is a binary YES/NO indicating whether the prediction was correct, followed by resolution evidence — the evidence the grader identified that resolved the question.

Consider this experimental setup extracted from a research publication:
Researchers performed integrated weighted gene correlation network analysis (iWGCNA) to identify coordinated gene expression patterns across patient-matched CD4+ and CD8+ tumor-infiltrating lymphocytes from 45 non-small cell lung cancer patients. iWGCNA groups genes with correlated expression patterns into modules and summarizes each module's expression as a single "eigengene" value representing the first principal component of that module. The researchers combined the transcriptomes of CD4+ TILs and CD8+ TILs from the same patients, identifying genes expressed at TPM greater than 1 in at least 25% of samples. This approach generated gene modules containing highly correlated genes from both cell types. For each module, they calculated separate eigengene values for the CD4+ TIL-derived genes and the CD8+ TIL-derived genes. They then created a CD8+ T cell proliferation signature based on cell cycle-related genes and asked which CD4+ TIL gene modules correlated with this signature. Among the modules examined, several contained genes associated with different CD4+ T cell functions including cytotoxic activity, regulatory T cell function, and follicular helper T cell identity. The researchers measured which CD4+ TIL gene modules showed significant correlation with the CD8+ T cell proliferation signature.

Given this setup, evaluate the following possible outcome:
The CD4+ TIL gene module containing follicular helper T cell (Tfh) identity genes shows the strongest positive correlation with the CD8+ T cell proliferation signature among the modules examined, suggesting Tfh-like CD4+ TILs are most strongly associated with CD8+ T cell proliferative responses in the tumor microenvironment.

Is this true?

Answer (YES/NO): YES